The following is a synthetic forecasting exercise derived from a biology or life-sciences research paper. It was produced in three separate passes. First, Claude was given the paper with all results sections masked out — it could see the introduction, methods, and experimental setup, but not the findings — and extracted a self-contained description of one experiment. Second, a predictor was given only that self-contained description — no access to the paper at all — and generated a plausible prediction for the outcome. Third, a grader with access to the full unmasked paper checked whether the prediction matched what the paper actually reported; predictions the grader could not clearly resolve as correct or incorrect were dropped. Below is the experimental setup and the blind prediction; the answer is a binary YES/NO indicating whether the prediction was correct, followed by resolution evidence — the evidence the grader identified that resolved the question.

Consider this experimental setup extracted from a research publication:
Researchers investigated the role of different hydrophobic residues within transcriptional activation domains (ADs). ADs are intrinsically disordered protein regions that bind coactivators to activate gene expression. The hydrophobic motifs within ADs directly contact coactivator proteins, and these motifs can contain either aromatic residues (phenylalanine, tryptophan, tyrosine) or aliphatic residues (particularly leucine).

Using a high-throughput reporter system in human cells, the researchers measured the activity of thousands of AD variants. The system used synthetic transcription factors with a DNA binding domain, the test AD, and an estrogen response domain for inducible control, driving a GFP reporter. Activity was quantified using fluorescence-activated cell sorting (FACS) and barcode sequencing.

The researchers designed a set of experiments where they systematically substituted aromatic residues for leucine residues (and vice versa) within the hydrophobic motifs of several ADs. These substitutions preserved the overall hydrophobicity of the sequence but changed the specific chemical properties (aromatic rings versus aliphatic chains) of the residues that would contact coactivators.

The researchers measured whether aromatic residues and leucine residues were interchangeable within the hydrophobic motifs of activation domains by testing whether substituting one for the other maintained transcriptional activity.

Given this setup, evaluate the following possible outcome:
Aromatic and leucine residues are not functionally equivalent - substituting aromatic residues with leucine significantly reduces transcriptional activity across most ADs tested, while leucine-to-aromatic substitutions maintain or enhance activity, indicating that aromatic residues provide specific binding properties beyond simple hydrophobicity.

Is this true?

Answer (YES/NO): NO